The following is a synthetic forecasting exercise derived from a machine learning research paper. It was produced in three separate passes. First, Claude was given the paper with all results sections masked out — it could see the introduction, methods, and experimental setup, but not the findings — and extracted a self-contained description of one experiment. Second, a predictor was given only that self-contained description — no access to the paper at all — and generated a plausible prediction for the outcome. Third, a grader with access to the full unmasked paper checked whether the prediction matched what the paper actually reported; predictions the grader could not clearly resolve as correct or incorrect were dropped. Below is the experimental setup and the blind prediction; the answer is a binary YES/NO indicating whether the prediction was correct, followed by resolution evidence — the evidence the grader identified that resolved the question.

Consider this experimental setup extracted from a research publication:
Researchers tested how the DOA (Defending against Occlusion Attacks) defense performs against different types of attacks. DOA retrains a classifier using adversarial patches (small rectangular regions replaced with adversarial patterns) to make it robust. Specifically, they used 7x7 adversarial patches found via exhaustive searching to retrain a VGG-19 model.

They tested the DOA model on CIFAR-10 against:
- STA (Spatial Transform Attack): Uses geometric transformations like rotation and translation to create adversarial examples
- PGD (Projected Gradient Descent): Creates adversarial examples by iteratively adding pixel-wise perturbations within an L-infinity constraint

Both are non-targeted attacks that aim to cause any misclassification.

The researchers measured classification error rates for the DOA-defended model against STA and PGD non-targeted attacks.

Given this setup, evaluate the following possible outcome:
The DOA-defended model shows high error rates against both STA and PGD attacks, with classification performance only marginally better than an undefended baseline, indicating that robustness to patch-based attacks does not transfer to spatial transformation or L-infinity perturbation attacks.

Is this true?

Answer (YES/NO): NO